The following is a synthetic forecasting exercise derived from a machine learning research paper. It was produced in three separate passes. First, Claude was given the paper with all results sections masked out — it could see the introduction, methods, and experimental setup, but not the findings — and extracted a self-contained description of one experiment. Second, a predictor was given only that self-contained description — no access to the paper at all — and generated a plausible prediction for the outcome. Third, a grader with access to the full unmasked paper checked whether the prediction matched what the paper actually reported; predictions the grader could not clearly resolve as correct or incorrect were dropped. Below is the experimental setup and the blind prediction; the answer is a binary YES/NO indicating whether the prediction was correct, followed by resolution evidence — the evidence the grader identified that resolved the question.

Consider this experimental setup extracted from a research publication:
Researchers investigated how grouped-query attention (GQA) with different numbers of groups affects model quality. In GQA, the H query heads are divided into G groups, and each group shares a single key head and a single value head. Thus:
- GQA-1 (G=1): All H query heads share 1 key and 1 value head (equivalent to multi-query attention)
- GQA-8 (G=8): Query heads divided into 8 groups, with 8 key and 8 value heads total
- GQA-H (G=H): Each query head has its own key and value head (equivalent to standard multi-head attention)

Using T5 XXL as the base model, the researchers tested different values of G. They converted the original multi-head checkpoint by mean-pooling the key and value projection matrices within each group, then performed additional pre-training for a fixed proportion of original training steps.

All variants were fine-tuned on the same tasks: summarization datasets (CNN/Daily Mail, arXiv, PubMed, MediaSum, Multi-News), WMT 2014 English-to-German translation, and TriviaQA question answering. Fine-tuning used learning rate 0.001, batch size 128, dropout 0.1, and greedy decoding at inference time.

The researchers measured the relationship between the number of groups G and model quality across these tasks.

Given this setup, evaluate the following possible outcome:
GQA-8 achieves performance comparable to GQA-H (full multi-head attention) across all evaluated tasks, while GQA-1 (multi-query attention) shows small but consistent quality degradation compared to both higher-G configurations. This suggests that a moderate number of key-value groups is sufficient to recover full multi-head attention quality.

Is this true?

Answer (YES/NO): NO